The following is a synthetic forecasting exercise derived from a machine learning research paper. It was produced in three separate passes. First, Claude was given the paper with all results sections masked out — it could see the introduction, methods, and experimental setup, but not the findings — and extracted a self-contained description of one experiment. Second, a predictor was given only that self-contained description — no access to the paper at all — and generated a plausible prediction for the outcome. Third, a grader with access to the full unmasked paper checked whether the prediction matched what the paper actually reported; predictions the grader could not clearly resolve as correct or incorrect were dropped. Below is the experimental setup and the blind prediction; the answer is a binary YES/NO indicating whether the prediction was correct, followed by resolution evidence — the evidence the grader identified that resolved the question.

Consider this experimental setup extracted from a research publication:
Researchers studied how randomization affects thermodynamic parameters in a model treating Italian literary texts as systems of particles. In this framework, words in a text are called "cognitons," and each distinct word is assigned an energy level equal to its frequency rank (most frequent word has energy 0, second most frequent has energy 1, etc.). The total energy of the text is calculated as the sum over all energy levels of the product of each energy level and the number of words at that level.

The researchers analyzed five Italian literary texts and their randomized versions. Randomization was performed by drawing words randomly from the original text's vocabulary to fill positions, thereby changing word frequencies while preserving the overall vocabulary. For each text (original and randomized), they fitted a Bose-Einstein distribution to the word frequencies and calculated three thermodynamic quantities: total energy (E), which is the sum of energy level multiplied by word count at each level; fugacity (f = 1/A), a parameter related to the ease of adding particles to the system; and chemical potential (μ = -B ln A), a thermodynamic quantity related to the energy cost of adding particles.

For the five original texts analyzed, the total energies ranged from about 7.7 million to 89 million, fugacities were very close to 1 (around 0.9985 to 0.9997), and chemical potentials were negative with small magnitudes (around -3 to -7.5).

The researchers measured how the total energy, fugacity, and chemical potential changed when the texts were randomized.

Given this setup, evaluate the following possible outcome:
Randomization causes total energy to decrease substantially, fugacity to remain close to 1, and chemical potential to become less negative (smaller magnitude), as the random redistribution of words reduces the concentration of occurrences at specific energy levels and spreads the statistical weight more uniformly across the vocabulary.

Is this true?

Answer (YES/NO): NO